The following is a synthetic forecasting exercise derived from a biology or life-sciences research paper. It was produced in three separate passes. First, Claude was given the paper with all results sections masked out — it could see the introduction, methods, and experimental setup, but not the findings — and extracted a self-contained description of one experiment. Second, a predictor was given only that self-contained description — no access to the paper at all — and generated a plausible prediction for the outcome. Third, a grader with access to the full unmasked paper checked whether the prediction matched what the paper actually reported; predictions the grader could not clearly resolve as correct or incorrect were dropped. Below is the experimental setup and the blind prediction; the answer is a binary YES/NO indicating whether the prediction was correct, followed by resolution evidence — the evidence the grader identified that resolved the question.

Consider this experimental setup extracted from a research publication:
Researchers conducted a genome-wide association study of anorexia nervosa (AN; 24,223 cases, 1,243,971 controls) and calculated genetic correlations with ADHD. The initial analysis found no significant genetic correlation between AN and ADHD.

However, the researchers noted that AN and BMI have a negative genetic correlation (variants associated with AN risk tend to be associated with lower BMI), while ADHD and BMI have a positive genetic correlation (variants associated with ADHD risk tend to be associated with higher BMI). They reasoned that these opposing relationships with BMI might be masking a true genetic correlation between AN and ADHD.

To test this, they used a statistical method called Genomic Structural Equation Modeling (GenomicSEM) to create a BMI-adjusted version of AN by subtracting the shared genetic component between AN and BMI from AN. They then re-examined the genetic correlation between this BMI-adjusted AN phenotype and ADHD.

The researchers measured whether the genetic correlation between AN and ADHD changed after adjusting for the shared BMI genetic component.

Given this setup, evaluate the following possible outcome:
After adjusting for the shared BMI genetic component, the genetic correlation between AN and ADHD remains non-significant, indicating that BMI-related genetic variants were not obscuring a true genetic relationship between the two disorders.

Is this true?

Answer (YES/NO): NO